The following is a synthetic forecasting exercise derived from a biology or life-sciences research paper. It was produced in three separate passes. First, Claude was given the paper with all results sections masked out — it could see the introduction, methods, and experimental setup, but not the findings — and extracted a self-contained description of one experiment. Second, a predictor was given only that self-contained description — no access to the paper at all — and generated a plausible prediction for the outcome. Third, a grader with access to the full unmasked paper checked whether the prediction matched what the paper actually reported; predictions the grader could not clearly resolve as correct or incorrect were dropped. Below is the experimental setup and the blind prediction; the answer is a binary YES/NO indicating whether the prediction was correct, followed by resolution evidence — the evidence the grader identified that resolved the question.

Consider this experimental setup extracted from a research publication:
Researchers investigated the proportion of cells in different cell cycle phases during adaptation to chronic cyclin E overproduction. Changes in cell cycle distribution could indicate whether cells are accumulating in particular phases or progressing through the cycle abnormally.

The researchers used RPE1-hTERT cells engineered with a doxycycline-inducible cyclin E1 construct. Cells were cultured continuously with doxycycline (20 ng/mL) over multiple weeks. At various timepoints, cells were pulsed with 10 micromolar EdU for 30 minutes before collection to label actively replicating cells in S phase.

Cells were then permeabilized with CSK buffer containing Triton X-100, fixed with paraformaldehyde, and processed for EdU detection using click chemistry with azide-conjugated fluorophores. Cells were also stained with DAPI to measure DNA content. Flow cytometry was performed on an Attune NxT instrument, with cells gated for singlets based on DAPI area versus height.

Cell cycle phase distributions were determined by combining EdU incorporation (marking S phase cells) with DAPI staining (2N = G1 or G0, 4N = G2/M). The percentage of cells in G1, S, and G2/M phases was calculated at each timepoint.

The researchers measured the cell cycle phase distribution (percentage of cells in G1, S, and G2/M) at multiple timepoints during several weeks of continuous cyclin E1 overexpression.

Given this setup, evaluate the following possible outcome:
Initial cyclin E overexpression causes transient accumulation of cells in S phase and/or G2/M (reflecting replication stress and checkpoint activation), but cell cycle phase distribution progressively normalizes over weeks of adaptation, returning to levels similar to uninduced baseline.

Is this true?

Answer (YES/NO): NO